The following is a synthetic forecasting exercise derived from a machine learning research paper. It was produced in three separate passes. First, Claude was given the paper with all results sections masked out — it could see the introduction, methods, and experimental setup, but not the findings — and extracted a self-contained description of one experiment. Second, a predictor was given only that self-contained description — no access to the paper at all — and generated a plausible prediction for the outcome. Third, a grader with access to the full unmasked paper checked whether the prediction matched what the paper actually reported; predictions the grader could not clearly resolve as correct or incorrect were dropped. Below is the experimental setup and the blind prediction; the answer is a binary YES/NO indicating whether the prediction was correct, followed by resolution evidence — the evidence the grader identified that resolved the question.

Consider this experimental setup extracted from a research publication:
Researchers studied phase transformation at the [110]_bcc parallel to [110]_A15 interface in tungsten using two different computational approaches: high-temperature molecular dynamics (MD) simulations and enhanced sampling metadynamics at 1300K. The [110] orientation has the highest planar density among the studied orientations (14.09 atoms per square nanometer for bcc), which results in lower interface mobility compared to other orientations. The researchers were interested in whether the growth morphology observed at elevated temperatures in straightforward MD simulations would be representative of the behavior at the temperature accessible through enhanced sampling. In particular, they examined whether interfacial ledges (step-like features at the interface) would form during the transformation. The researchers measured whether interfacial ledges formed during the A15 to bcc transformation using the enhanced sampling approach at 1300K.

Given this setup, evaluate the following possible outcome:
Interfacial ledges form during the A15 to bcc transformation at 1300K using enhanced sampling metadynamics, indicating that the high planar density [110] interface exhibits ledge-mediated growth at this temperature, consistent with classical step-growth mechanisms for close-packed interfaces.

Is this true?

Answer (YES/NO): YES